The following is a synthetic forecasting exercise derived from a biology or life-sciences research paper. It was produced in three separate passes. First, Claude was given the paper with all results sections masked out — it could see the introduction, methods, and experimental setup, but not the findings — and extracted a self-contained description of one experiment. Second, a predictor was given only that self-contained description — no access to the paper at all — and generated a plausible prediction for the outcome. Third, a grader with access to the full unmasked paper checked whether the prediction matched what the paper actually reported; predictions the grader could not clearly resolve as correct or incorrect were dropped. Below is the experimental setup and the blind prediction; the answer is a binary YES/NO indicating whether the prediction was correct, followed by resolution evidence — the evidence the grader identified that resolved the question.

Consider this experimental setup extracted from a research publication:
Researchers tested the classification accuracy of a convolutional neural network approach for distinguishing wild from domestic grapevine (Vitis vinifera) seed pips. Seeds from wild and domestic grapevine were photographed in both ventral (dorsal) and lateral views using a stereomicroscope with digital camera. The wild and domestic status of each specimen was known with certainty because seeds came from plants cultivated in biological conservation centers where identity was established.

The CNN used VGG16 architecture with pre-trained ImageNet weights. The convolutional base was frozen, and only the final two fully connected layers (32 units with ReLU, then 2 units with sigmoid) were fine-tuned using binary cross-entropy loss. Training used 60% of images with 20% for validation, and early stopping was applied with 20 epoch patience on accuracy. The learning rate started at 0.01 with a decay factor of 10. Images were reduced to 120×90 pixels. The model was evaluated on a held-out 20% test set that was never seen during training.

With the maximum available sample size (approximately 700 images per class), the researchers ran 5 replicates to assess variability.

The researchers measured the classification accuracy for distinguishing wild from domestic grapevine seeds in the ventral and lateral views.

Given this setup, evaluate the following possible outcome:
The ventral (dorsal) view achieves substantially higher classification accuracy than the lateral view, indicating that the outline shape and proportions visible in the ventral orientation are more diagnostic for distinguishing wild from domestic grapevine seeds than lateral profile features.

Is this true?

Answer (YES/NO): NO